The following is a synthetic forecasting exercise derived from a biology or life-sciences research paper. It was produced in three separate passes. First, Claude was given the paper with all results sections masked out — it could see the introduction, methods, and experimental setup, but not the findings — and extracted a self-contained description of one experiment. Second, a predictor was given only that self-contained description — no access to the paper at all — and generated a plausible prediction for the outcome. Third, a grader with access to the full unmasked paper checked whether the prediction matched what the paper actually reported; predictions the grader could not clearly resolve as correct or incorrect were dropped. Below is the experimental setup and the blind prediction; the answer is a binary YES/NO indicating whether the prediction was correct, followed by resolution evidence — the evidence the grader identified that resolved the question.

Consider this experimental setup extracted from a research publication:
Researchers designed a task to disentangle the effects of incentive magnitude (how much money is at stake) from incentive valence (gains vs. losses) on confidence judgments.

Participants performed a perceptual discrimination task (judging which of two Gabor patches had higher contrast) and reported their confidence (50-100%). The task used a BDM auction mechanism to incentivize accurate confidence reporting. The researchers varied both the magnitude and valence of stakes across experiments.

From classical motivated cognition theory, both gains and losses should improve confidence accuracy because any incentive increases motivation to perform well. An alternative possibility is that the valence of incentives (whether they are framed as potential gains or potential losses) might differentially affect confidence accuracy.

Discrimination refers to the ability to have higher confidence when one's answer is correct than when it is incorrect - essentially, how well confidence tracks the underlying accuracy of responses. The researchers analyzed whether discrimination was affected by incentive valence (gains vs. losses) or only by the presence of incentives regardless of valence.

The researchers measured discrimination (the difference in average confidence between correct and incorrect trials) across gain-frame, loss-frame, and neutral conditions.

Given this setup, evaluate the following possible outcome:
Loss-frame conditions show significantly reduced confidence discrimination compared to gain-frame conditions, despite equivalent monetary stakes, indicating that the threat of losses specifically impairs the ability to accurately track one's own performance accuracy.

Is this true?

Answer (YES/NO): NO